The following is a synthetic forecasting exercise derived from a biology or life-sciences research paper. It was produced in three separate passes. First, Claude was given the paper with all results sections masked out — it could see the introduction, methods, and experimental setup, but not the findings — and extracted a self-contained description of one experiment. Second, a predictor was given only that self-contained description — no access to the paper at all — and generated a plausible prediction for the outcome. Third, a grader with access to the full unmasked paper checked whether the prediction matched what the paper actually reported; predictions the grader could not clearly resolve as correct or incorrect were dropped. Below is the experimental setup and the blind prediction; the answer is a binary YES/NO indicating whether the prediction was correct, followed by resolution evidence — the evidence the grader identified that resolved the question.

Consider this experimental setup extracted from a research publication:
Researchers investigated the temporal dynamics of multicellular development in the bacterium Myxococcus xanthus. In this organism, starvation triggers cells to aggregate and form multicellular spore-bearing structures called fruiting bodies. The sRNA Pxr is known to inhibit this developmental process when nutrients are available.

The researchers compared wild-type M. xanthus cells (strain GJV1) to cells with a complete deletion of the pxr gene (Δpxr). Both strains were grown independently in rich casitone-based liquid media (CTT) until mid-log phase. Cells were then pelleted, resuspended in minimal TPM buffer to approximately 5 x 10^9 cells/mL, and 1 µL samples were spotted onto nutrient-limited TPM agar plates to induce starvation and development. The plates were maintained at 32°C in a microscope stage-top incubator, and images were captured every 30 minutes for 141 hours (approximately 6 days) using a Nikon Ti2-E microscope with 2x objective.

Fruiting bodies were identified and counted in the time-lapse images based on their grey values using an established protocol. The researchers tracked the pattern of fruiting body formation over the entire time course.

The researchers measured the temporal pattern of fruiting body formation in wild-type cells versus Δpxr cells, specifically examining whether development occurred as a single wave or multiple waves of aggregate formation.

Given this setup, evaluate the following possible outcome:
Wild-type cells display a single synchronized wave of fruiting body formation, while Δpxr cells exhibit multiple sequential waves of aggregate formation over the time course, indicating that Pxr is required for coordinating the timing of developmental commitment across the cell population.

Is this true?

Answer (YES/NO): NO